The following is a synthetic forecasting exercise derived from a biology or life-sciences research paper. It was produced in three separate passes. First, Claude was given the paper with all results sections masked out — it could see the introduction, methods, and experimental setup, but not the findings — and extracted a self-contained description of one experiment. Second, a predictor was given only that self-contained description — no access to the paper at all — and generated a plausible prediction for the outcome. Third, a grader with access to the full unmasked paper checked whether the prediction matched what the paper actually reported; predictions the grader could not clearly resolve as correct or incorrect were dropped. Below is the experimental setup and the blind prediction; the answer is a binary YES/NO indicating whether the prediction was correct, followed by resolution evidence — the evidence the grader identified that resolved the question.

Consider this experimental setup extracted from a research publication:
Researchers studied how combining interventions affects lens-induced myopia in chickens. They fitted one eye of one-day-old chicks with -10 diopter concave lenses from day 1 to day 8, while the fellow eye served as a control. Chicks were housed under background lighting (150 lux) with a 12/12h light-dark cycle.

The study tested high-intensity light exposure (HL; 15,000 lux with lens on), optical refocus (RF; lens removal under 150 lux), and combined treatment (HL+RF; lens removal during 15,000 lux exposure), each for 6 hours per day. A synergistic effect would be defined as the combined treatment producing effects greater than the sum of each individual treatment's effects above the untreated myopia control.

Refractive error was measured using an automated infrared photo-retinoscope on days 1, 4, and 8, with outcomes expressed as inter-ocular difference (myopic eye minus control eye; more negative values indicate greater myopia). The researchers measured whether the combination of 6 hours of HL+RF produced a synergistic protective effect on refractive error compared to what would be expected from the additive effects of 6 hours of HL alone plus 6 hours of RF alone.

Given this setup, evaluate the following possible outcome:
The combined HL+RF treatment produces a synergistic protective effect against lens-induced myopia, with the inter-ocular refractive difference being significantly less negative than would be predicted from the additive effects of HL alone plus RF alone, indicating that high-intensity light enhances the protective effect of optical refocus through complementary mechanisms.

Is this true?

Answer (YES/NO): NO